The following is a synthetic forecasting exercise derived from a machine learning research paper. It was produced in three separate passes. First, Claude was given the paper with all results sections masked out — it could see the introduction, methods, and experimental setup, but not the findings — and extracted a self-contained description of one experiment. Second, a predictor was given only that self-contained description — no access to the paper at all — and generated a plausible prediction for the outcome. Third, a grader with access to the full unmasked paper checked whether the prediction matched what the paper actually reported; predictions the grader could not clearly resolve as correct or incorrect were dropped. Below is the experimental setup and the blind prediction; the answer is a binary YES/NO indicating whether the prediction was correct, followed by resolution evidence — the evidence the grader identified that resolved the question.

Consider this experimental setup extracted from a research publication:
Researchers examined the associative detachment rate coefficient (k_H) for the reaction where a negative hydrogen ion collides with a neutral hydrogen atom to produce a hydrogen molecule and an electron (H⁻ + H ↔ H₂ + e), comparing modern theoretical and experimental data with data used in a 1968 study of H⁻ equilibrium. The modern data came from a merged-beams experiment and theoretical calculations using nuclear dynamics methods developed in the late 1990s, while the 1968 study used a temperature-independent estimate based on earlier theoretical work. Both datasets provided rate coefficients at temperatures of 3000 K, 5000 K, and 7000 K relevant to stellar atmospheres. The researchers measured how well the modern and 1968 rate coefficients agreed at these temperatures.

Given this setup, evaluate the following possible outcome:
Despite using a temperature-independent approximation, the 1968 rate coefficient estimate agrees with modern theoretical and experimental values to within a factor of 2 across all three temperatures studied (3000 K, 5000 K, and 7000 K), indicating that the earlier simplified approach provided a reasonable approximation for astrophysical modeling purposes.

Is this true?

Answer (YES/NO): YES